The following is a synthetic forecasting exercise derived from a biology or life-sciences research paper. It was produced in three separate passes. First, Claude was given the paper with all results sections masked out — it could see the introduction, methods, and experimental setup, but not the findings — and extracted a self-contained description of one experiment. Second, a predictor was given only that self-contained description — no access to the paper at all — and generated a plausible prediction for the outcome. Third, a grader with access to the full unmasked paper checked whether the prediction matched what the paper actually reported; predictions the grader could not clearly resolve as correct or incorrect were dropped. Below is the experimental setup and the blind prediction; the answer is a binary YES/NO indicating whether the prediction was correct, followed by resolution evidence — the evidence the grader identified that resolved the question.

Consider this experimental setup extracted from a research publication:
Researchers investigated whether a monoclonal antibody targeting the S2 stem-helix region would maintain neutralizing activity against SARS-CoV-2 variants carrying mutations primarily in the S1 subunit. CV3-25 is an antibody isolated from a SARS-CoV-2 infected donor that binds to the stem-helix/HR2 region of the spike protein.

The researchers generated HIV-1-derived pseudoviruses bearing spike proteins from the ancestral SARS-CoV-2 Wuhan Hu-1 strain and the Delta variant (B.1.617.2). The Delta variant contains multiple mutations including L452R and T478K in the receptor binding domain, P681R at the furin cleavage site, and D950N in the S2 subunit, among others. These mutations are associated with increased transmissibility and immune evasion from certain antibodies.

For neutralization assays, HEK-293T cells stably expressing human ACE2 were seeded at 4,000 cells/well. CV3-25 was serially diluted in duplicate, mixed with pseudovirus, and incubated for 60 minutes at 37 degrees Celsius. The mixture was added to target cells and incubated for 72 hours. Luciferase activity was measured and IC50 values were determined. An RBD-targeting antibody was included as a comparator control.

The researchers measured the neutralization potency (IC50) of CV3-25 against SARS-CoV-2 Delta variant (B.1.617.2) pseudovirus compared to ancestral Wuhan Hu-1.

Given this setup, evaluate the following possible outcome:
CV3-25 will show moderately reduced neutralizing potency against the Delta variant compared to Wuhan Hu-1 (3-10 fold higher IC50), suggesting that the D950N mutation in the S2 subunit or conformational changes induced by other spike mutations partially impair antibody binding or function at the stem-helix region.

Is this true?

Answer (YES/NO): NO